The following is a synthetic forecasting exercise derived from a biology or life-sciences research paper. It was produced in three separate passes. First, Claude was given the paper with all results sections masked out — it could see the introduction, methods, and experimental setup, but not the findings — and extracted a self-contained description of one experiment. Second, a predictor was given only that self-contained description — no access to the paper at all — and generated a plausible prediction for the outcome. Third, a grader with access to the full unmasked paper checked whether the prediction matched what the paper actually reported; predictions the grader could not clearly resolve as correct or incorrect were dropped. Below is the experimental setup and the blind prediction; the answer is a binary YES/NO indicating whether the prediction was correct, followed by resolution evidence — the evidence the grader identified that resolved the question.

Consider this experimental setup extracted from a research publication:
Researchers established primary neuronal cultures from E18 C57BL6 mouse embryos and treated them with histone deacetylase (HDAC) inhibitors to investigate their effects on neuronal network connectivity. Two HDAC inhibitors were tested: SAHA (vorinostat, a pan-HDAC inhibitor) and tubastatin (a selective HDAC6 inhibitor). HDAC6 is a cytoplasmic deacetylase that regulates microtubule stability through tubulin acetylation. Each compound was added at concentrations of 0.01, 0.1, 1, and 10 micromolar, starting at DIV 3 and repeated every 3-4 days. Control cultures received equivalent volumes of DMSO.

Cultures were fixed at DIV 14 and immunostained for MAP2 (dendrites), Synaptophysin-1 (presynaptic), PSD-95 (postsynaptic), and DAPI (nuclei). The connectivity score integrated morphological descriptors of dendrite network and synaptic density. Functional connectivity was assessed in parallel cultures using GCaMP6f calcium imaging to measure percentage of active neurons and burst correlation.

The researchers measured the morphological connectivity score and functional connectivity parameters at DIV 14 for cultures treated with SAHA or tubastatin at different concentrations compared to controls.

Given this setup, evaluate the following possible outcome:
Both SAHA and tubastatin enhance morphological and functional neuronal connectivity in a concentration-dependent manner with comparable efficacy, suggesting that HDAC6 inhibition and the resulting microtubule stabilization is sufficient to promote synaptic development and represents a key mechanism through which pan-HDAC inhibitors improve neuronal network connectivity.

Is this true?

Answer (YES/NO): NO